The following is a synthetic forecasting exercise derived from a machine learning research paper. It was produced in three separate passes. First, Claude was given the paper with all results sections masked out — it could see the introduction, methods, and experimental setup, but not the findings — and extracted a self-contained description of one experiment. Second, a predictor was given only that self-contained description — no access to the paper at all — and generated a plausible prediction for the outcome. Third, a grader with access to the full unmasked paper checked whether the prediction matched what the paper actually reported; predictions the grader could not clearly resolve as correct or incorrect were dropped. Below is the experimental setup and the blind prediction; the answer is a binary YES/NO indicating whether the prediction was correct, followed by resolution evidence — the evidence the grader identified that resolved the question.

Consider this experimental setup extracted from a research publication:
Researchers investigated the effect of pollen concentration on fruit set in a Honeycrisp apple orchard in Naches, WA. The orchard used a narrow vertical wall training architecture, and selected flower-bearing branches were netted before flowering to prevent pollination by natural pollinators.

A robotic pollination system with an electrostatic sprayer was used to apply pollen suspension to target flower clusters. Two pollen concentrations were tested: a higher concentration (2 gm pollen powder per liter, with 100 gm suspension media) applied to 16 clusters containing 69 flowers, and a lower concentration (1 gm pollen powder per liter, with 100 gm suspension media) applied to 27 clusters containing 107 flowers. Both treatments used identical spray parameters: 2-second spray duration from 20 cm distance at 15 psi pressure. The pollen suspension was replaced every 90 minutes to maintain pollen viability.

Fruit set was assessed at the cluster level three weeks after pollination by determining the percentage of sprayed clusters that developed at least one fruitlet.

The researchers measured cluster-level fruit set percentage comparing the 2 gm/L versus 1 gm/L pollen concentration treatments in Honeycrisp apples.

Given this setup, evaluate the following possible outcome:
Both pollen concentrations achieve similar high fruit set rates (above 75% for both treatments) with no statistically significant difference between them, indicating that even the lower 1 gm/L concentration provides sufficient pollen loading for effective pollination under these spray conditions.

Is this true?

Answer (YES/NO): NO